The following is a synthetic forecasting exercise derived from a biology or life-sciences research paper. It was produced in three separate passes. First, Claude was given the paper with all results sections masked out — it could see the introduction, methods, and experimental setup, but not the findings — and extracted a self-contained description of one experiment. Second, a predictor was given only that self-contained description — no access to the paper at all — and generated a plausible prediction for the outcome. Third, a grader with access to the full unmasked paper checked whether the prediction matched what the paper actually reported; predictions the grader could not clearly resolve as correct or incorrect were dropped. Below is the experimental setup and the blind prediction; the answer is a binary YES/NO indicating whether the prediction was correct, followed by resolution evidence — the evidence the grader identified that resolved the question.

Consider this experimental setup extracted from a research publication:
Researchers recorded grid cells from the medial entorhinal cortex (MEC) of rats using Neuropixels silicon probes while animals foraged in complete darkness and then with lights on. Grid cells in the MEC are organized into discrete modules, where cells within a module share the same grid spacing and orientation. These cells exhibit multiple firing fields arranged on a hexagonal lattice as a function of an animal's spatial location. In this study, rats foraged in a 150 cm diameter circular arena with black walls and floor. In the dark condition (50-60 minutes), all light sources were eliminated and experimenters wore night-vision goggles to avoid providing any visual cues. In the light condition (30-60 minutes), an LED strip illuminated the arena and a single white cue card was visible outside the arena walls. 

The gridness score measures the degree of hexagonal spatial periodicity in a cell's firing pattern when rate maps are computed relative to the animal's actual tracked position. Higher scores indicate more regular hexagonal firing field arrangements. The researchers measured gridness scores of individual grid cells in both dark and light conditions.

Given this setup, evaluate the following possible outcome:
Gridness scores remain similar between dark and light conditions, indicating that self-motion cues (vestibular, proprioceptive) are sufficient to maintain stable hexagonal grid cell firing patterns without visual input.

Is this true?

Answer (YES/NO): NO